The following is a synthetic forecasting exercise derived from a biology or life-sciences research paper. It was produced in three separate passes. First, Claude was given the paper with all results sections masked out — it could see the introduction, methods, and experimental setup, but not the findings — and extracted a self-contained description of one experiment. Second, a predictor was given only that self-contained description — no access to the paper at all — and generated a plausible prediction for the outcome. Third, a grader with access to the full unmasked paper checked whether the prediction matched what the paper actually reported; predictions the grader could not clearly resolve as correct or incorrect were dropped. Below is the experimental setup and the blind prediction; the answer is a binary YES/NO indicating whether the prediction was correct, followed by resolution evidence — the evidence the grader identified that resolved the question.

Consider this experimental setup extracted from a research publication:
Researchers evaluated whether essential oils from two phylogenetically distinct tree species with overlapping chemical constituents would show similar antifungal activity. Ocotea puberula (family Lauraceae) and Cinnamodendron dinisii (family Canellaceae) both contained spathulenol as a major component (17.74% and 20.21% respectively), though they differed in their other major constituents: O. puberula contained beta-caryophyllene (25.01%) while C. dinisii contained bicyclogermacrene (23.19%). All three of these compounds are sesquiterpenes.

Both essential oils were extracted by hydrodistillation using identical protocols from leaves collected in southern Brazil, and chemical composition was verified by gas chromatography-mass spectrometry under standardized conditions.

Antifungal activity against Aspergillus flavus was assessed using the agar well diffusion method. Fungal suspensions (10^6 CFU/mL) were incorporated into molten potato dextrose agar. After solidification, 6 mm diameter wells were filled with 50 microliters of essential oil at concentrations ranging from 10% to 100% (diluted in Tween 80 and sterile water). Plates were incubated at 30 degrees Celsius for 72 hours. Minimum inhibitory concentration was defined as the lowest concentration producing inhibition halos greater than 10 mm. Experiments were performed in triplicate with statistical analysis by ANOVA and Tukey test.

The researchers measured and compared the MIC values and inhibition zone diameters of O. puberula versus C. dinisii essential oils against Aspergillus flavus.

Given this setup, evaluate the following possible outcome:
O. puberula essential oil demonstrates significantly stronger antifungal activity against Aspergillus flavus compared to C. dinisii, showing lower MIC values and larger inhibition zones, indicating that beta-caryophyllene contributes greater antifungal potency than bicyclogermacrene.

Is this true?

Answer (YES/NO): NO